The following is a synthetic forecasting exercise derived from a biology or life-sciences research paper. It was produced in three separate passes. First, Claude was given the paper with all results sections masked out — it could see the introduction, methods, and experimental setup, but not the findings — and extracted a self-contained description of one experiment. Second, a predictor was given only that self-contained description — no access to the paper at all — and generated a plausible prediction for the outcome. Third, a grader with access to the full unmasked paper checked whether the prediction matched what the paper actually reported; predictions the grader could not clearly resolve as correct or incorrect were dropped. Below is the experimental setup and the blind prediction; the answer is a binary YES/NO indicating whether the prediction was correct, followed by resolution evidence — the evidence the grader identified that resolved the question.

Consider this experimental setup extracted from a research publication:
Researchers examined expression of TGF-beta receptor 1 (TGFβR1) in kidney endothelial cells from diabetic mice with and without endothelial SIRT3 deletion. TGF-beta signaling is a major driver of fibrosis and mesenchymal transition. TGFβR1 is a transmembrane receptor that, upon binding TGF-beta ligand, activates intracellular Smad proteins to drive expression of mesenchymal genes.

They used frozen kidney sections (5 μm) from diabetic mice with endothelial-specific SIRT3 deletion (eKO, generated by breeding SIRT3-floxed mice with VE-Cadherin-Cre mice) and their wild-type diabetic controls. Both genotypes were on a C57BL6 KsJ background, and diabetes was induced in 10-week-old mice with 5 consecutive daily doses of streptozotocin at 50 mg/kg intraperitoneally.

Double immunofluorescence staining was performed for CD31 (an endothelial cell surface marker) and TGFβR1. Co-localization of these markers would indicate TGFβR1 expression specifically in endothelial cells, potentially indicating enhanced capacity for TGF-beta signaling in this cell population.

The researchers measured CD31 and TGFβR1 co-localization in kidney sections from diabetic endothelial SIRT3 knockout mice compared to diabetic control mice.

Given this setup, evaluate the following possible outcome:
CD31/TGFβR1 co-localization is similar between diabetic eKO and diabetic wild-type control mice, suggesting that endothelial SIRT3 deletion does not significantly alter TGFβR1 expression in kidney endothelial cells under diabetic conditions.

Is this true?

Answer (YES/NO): NO